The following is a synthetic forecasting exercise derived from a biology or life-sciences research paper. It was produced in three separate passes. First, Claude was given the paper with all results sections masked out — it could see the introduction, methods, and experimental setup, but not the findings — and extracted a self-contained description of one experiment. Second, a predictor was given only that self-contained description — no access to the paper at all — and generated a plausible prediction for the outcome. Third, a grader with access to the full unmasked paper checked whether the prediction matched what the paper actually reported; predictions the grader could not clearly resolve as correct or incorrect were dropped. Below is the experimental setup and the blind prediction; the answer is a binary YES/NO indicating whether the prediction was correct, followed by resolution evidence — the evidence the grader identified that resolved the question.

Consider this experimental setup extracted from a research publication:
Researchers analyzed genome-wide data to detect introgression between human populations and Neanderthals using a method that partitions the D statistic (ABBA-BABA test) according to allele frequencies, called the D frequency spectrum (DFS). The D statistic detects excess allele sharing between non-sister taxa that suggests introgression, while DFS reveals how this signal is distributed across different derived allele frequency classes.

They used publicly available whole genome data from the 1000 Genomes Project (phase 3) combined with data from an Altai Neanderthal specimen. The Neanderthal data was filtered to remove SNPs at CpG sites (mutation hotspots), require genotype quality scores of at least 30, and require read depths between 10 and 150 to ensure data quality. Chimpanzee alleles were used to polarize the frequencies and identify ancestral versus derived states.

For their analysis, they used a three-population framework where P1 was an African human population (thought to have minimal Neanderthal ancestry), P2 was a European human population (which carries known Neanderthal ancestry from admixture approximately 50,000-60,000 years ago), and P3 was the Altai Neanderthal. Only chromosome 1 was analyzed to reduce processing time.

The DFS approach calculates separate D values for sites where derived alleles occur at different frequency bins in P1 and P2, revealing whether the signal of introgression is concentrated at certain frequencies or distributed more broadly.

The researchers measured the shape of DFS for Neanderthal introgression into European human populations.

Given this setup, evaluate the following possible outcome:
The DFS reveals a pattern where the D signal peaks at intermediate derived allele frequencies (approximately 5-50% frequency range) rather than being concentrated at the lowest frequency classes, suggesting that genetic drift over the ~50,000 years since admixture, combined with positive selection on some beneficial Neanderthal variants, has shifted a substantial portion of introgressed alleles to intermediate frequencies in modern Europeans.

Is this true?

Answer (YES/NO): NO